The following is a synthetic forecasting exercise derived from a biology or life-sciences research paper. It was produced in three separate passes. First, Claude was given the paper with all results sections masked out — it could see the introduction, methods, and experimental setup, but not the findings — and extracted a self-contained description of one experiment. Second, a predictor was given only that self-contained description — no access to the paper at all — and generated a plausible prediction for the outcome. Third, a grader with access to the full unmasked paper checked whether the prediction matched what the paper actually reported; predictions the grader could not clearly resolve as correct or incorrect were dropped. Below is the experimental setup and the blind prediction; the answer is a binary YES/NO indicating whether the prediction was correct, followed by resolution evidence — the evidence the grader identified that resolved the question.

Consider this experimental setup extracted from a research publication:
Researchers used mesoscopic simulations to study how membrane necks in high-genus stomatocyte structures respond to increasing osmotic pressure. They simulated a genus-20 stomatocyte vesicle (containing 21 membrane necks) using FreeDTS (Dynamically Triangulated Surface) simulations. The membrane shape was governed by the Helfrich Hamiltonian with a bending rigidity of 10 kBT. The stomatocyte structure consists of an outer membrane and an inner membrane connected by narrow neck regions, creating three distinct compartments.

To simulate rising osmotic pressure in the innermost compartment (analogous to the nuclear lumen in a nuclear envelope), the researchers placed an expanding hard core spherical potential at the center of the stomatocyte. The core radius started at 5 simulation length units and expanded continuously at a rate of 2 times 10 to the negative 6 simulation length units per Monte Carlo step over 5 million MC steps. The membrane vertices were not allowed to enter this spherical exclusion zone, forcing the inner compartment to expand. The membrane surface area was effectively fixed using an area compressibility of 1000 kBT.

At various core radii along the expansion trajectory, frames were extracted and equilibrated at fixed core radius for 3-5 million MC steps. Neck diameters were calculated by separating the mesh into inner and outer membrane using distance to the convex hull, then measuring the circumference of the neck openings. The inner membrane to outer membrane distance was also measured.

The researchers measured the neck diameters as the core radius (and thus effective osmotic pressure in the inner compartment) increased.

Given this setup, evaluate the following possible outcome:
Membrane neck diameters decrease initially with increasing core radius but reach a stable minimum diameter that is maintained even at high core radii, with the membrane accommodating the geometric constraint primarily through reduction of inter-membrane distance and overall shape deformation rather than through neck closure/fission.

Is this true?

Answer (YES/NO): NO